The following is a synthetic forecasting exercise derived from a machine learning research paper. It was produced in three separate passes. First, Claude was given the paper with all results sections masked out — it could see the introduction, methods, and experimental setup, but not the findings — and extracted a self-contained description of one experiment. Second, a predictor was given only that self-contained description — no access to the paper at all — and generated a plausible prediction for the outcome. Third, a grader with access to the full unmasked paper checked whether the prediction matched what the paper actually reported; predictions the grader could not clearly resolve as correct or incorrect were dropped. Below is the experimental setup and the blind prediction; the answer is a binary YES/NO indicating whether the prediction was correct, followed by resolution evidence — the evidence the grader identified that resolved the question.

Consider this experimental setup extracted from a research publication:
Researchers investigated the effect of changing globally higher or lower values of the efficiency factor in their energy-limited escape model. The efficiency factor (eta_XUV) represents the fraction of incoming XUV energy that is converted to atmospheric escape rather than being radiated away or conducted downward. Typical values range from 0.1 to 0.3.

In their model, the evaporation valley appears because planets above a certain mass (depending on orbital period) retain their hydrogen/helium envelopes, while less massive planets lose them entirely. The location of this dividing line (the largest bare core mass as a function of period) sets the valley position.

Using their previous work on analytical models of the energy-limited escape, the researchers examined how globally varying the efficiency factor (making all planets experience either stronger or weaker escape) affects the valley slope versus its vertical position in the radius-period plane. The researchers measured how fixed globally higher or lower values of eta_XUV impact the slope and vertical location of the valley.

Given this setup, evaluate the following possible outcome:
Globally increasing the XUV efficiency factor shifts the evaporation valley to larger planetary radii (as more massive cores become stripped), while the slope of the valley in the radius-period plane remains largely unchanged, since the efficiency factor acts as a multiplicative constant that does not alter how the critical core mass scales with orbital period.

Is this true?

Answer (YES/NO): YES